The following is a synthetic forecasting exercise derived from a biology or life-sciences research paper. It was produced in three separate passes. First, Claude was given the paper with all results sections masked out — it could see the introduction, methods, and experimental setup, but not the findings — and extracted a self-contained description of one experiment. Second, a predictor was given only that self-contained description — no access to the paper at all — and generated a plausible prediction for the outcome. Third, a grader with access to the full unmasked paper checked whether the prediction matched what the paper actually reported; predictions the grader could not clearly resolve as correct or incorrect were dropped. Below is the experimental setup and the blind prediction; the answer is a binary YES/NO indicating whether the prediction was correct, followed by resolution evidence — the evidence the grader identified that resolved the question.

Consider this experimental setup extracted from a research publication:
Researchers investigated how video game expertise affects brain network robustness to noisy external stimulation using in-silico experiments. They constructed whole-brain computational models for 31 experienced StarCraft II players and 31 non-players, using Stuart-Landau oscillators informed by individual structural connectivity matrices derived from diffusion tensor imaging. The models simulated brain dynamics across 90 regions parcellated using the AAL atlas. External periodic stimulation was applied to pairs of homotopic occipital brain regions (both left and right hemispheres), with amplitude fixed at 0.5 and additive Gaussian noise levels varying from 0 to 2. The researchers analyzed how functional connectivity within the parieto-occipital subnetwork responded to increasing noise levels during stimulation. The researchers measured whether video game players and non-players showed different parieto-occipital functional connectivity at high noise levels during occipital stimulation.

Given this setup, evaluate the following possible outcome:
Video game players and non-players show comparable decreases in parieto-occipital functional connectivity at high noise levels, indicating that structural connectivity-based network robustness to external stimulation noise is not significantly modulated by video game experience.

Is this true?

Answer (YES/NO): NO